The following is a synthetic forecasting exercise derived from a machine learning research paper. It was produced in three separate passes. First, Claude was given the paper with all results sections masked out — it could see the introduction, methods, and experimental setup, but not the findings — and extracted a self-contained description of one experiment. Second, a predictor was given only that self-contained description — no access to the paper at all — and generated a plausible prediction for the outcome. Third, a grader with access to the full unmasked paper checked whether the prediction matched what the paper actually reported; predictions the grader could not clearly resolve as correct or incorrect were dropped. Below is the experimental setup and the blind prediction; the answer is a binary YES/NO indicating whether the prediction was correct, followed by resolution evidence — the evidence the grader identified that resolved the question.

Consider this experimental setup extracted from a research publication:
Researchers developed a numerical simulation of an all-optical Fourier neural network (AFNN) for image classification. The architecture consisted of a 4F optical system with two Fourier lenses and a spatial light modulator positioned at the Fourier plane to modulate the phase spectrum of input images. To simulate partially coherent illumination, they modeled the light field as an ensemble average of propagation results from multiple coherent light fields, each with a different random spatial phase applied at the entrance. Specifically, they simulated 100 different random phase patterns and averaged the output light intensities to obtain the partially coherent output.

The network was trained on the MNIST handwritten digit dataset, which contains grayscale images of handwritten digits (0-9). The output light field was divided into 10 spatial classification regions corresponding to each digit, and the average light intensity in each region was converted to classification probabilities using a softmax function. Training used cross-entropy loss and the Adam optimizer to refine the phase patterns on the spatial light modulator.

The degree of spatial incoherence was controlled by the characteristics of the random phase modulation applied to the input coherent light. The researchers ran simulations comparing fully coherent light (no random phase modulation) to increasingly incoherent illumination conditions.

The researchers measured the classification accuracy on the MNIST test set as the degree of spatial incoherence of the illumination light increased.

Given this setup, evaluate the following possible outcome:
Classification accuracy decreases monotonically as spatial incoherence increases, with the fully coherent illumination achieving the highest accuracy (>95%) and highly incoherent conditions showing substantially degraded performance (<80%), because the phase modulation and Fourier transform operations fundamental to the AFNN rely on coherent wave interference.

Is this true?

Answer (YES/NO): NO